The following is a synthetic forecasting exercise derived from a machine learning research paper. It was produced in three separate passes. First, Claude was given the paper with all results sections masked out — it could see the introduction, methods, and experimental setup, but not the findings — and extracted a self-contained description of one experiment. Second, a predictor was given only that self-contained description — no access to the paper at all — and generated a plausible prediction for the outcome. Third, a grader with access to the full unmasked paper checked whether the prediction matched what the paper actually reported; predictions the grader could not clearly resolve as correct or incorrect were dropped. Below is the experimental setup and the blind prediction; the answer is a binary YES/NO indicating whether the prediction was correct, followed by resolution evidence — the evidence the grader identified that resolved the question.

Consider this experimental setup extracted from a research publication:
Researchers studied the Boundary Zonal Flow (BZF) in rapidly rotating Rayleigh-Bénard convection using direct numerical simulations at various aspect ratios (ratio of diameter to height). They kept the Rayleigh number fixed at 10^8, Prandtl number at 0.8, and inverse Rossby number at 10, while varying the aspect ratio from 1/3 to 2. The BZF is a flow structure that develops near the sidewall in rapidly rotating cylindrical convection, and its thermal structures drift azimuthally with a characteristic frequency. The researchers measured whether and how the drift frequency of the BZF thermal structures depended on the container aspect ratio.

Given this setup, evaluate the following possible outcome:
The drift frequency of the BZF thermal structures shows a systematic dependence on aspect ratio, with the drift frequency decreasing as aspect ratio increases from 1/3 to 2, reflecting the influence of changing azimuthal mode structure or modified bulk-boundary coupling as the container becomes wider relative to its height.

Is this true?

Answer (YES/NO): NO